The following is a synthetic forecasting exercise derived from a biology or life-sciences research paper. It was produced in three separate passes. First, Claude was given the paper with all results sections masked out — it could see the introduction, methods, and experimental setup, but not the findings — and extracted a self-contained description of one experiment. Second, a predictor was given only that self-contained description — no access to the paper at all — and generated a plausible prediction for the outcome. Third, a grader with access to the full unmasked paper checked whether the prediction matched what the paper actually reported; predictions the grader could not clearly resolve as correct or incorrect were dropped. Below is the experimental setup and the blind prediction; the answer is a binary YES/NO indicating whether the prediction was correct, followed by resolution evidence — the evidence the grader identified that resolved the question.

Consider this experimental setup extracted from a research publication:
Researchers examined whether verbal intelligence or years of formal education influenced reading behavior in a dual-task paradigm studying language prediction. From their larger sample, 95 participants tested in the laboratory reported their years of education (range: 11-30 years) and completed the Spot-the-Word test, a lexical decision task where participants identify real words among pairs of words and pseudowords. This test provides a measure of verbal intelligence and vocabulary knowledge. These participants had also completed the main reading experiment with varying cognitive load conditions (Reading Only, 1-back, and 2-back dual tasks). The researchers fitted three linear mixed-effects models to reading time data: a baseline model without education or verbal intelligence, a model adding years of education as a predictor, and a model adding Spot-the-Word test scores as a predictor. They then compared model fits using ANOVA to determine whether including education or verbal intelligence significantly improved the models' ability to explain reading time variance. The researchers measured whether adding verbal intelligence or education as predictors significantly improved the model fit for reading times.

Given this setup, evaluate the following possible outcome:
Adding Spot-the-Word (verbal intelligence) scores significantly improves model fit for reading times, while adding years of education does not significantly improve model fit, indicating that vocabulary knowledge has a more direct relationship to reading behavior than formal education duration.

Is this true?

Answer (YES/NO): NO